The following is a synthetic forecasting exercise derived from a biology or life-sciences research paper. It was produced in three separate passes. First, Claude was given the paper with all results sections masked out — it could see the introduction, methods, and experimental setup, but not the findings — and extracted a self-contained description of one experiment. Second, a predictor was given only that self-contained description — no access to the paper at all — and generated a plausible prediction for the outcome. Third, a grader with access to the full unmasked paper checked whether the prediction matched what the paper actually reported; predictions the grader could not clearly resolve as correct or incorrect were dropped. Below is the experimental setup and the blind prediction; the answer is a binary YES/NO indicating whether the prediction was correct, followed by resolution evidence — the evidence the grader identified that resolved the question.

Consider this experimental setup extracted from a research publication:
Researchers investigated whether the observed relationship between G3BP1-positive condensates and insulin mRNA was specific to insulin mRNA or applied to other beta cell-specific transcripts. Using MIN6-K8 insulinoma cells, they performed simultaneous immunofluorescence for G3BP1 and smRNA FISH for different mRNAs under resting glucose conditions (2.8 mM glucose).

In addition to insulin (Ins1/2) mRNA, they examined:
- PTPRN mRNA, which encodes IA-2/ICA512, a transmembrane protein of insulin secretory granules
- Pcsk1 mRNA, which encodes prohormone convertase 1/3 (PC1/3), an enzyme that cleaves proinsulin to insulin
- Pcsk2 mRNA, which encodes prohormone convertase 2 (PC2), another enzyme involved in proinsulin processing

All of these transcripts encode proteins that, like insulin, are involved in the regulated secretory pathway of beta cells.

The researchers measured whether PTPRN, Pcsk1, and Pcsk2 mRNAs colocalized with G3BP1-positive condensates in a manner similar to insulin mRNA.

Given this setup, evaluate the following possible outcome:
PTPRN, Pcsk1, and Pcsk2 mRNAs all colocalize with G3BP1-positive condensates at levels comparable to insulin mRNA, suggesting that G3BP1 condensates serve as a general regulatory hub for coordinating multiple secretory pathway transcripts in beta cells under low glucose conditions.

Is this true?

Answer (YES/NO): NO